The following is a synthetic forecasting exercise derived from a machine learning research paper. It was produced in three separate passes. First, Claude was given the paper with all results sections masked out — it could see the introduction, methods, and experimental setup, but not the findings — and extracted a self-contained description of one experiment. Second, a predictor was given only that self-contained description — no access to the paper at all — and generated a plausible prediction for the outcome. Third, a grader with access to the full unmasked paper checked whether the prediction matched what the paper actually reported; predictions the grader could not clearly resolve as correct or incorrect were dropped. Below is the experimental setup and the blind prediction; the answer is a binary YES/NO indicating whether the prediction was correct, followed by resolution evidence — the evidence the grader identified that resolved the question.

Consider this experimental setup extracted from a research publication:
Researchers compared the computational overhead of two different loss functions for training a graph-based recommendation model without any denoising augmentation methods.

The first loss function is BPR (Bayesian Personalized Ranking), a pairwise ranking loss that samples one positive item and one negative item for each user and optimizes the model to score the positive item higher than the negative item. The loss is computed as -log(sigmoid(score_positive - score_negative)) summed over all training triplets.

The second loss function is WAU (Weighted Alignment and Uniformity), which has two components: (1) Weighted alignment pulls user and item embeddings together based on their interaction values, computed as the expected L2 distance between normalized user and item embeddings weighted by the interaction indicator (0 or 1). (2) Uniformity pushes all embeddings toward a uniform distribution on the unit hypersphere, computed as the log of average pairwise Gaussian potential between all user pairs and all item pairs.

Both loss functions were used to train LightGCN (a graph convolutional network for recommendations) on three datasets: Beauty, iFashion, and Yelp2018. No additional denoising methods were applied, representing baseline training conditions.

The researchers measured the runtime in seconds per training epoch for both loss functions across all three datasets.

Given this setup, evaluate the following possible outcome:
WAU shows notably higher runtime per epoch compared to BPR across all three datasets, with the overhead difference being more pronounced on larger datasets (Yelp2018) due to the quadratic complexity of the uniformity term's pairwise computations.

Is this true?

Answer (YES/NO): NO